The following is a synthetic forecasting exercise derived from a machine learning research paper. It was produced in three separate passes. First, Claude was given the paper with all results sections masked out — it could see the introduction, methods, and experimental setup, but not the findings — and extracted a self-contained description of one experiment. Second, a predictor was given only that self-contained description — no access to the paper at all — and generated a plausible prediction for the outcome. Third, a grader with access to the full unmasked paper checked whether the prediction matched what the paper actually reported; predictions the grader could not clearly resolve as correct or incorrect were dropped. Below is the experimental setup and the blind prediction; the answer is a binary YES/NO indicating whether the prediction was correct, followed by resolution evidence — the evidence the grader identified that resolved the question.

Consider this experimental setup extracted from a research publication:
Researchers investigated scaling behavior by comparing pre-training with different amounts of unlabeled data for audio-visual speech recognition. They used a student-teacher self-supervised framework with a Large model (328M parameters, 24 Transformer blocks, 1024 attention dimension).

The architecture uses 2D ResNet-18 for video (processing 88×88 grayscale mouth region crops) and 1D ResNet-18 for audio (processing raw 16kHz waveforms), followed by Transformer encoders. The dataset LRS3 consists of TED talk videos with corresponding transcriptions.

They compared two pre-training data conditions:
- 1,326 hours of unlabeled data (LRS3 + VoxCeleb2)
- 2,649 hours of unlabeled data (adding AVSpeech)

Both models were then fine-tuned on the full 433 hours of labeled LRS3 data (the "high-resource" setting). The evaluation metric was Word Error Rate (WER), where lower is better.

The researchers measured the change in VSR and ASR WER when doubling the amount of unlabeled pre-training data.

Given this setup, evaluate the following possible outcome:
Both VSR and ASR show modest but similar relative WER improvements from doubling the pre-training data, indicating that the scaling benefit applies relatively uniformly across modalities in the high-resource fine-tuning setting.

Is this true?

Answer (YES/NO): NO